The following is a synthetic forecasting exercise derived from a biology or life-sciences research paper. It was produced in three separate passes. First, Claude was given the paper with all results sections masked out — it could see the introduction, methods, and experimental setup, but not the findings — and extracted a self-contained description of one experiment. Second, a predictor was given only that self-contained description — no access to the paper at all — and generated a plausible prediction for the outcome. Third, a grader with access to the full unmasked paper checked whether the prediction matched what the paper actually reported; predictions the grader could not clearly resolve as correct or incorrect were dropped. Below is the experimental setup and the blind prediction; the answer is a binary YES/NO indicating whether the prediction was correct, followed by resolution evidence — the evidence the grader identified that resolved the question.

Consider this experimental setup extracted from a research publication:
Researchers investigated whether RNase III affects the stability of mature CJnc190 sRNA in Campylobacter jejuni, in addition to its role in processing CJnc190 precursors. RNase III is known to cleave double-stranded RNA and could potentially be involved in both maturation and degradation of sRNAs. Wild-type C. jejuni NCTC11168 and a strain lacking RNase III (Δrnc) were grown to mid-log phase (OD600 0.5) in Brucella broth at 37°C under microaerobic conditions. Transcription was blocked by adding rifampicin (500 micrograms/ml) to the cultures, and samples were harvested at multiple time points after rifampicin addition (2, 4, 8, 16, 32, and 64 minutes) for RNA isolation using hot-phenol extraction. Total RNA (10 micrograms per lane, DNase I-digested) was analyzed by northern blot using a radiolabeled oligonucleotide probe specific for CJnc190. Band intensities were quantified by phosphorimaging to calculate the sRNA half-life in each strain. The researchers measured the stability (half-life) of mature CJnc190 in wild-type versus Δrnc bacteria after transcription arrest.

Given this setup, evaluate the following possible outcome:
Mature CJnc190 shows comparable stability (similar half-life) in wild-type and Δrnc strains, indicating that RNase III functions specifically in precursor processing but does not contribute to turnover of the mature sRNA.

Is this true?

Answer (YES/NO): NO